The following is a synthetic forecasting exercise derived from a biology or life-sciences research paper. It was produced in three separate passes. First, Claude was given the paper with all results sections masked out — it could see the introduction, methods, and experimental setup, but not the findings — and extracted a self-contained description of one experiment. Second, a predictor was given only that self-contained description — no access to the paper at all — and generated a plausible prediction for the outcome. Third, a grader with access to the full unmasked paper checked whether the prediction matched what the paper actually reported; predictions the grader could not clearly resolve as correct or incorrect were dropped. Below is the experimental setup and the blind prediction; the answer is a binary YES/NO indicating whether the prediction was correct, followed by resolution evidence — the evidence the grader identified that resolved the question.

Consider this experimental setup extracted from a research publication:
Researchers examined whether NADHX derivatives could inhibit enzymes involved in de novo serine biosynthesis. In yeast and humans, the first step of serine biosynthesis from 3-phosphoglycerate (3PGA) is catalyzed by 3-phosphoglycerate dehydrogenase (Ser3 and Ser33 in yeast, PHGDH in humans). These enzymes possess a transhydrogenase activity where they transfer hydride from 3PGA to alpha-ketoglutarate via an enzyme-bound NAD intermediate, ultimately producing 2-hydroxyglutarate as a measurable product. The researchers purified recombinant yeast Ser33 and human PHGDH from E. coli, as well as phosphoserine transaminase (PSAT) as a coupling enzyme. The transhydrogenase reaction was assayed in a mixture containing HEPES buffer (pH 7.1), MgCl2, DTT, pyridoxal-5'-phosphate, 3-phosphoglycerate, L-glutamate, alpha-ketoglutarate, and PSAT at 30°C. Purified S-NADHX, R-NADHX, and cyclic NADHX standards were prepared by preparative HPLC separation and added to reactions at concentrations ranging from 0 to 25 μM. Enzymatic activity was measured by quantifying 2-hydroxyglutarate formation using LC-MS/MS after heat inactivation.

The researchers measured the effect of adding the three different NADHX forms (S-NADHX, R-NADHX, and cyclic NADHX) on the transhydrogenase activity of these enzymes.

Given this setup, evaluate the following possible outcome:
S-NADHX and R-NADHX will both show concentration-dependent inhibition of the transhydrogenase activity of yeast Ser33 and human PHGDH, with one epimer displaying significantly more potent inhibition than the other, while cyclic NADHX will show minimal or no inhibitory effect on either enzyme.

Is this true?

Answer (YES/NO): NO